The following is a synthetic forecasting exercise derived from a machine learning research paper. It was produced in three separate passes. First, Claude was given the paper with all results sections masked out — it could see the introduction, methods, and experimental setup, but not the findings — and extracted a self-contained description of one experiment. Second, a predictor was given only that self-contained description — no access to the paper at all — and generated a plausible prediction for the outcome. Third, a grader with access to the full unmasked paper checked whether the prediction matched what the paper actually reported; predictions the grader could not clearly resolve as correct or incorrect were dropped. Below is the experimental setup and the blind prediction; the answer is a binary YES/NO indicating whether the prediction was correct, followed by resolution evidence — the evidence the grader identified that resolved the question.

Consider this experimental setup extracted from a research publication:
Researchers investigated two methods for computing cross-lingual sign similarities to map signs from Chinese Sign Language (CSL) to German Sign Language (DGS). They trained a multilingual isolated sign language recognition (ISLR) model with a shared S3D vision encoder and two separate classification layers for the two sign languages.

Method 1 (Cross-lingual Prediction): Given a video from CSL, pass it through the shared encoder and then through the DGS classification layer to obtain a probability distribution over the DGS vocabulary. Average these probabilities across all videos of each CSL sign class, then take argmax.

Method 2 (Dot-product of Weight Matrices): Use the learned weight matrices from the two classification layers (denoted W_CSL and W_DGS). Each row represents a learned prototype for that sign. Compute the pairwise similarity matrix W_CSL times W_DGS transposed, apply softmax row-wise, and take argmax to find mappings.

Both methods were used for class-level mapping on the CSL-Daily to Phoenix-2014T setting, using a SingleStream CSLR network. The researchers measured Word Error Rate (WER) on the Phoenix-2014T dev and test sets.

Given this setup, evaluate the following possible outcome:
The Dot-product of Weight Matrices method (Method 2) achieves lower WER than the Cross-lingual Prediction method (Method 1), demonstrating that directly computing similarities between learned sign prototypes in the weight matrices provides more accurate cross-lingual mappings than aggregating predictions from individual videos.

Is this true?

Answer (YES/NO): NO